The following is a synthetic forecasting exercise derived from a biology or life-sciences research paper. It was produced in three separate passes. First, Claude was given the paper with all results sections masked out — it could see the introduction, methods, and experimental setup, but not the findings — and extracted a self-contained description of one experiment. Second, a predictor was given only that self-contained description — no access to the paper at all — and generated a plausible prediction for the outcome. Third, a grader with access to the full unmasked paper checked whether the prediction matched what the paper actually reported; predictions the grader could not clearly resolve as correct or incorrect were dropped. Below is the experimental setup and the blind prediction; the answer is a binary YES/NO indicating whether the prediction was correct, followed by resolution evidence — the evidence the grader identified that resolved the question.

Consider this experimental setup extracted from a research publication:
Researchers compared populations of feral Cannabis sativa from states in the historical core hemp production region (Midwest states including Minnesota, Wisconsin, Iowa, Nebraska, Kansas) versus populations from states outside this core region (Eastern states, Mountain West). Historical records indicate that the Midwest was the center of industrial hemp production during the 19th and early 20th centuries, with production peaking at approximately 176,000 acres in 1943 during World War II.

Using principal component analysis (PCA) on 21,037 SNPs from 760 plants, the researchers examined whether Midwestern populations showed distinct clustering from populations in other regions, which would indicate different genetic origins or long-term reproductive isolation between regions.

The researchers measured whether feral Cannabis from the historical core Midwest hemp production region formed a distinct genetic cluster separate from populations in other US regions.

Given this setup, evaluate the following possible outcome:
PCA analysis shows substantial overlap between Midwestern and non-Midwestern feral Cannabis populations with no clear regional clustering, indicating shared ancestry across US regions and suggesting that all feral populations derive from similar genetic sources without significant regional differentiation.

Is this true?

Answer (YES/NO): NO